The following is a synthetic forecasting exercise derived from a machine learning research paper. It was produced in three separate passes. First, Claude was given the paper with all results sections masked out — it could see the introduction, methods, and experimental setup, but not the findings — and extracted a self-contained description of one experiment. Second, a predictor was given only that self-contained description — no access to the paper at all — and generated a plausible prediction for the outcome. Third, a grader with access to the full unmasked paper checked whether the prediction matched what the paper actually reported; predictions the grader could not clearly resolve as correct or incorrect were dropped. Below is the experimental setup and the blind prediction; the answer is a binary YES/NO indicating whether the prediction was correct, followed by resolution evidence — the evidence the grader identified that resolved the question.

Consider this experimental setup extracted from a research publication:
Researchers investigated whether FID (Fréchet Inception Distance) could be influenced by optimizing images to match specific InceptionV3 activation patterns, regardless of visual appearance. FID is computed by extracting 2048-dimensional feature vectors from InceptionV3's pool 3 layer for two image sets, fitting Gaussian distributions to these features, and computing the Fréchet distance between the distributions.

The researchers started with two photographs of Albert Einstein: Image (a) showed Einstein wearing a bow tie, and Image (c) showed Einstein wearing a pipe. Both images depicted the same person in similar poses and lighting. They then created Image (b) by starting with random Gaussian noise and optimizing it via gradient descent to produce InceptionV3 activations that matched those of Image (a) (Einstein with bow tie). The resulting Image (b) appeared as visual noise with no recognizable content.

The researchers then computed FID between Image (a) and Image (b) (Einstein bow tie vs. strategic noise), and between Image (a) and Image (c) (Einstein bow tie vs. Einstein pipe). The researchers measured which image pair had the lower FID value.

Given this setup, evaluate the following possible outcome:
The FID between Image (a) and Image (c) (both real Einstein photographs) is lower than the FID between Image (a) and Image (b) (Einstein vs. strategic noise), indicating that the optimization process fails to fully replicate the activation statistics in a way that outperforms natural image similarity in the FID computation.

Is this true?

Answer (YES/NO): NO